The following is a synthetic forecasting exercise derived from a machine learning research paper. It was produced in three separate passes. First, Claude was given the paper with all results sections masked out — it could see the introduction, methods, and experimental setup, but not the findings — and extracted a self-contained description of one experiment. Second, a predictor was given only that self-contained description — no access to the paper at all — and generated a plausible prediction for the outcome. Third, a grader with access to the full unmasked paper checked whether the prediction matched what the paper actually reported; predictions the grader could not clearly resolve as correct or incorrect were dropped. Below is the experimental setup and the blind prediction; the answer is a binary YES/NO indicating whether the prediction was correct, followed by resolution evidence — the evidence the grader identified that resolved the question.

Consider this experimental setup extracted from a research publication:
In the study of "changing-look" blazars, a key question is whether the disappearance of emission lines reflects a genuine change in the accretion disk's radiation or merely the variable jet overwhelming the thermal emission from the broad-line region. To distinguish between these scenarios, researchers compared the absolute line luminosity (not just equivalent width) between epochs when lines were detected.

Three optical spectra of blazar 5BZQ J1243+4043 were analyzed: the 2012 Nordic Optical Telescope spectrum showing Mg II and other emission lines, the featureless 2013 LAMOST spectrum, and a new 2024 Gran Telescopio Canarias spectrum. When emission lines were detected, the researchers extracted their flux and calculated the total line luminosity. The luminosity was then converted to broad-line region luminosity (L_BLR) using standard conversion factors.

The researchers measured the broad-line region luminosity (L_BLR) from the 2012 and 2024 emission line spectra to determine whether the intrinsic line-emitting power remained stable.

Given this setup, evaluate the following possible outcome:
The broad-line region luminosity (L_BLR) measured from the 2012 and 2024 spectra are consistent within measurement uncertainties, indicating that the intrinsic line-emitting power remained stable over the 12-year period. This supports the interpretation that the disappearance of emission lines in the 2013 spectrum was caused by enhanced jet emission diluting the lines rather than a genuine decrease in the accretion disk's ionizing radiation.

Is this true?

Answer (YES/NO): YES